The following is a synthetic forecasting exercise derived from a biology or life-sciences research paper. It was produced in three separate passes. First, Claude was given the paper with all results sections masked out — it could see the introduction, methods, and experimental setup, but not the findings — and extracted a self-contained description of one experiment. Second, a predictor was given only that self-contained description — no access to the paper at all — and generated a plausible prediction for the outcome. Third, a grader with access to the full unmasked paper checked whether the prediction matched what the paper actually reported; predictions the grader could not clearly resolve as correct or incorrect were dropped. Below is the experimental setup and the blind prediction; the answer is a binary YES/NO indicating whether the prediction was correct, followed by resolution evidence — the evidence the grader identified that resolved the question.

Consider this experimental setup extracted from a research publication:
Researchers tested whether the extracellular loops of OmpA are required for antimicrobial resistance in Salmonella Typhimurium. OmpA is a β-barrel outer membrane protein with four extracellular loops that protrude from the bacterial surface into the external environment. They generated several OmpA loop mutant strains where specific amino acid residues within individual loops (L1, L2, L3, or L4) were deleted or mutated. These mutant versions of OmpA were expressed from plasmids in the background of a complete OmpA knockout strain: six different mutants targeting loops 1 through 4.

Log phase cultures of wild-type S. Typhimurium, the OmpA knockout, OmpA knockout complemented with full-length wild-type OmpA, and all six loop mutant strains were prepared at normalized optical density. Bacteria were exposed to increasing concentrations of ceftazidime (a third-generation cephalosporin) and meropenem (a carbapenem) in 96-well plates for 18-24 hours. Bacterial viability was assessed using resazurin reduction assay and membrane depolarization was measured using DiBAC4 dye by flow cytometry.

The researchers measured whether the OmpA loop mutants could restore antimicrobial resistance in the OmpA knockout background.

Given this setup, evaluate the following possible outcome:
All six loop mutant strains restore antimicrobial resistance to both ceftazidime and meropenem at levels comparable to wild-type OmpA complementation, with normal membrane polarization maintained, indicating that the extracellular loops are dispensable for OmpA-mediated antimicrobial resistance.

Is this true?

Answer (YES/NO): YES